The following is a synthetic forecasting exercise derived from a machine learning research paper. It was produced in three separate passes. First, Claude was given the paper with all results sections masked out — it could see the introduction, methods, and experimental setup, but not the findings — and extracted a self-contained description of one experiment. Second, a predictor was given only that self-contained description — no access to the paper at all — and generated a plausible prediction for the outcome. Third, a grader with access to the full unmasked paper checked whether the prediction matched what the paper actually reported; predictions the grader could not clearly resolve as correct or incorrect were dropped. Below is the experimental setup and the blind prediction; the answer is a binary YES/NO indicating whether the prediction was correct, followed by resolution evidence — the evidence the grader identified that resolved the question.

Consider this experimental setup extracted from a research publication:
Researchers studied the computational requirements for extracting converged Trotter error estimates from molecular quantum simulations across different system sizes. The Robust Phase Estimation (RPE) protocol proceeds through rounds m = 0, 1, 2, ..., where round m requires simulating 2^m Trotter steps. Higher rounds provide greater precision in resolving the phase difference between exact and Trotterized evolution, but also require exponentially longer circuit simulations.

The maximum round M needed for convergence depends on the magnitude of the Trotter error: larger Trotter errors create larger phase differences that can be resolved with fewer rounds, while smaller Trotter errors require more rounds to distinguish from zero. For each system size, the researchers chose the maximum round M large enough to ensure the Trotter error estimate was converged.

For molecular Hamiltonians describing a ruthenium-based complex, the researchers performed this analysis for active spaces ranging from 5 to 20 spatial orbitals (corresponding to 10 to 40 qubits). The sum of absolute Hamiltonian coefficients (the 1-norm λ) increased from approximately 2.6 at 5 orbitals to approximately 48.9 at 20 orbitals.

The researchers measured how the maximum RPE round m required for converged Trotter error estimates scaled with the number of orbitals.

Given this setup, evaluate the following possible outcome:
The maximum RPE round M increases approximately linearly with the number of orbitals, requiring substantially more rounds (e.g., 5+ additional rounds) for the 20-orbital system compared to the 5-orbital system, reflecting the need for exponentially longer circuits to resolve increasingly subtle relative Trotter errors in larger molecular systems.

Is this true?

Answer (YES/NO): NO